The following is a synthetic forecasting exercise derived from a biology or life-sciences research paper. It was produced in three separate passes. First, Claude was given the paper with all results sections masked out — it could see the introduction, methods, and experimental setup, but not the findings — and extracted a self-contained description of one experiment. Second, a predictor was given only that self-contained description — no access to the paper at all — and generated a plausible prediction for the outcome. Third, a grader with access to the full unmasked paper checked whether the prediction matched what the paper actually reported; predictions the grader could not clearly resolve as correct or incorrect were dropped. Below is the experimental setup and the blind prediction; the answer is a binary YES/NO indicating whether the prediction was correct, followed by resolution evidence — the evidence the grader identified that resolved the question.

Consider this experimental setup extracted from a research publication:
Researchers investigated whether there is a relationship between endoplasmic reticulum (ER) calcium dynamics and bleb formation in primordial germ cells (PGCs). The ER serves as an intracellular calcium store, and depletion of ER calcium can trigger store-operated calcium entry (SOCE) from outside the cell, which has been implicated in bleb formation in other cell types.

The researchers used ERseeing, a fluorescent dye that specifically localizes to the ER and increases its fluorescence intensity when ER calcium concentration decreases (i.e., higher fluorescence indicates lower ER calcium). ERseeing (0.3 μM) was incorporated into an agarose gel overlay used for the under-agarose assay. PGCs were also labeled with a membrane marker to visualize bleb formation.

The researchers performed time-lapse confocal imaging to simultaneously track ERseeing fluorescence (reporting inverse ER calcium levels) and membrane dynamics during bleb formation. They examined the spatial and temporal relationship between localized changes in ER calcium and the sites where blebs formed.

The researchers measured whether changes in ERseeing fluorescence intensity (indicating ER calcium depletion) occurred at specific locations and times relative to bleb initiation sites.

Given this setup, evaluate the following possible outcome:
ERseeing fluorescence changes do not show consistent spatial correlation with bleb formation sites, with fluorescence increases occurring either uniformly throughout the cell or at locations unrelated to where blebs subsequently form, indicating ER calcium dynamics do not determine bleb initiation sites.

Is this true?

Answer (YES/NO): NO